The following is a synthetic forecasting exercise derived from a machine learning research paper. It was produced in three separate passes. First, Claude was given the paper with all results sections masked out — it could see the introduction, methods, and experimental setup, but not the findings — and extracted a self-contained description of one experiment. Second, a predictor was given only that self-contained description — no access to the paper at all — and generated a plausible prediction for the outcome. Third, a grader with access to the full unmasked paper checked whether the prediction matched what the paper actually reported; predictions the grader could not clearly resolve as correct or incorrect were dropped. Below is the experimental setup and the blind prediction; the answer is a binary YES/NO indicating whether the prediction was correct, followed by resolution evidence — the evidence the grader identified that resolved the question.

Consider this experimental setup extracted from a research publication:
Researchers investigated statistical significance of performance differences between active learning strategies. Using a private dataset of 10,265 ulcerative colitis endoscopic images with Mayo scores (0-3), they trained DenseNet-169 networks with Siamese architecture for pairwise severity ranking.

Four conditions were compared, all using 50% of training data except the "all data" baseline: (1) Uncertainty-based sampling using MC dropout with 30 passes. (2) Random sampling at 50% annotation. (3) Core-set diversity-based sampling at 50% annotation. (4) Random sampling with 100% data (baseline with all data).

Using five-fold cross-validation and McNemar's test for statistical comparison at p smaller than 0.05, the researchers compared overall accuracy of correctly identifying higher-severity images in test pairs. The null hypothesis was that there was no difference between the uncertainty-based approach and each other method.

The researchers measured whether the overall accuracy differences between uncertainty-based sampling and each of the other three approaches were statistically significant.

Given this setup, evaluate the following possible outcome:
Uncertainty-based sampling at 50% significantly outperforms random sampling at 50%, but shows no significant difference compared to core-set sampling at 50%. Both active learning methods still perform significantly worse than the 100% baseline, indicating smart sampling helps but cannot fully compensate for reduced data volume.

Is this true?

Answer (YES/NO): NO